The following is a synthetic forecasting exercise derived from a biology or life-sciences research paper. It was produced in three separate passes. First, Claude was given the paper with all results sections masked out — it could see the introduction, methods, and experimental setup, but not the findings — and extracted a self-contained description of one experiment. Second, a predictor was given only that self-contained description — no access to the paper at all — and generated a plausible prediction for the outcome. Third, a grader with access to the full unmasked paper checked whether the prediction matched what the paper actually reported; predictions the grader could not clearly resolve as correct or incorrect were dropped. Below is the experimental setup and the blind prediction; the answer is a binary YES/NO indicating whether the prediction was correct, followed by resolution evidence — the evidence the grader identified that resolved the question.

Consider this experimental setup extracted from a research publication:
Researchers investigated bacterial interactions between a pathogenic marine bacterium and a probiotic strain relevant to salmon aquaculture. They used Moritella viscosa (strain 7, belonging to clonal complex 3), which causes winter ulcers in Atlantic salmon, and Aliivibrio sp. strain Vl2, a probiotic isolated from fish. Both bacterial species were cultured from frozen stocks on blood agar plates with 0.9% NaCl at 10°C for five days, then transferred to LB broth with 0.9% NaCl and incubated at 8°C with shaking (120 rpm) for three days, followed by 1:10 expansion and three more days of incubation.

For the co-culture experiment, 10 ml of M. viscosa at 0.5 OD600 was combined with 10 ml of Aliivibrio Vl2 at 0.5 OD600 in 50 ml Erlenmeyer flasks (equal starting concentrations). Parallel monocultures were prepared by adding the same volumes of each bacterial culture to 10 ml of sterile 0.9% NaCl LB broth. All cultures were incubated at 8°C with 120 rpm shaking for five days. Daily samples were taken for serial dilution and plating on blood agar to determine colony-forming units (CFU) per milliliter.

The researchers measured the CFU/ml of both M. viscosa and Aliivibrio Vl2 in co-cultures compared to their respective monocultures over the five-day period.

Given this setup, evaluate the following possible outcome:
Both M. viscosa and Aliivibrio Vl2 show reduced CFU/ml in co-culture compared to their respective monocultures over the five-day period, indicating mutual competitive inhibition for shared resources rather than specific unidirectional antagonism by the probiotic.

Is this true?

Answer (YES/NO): NO